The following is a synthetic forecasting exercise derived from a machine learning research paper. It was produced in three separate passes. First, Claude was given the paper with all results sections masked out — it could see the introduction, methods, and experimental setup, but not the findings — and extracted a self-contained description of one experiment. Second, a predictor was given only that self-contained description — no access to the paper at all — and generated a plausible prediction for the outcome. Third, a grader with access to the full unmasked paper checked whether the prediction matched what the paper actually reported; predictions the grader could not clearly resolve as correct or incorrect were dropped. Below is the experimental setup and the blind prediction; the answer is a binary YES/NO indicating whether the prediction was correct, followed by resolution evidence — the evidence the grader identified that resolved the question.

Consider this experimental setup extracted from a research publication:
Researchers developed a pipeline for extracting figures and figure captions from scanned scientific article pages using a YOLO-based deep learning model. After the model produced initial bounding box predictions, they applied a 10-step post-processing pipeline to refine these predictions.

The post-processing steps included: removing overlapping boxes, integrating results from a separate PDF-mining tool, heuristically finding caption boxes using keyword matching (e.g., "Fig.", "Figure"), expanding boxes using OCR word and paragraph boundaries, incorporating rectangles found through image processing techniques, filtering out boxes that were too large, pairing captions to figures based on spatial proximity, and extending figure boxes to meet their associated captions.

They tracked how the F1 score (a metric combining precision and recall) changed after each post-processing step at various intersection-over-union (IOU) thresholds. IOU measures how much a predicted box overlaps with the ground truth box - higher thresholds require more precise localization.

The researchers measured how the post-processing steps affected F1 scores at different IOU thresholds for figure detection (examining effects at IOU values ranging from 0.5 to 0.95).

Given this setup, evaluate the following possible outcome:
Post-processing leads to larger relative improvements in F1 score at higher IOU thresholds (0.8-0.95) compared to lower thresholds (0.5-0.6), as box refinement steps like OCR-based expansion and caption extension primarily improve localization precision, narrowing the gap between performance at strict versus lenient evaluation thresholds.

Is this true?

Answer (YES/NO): YES